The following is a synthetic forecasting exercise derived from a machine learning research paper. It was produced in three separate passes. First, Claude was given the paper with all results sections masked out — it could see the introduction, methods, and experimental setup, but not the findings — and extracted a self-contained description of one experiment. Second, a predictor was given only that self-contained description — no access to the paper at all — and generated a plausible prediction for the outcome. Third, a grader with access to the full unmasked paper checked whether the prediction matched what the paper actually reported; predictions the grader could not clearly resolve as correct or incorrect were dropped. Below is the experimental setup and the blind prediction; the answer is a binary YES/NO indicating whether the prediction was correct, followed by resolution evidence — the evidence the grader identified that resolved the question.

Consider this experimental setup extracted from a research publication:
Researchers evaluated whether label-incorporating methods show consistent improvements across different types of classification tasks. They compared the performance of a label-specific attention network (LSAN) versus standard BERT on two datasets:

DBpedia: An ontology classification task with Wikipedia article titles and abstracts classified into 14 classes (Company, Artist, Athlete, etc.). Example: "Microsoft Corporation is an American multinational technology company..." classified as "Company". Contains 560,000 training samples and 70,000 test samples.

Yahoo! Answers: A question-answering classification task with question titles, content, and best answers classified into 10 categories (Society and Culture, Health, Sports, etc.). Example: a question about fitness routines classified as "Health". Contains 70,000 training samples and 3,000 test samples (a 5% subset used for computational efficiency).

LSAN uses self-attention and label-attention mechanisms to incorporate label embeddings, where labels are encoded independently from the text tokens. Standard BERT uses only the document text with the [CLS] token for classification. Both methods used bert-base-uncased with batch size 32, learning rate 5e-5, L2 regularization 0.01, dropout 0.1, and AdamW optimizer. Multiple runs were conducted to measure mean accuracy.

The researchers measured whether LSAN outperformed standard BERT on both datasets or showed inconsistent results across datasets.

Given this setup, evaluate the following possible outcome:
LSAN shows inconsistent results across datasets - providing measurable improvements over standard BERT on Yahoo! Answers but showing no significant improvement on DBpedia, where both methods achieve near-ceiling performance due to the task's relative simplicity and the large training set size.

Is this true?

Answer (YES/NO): NO